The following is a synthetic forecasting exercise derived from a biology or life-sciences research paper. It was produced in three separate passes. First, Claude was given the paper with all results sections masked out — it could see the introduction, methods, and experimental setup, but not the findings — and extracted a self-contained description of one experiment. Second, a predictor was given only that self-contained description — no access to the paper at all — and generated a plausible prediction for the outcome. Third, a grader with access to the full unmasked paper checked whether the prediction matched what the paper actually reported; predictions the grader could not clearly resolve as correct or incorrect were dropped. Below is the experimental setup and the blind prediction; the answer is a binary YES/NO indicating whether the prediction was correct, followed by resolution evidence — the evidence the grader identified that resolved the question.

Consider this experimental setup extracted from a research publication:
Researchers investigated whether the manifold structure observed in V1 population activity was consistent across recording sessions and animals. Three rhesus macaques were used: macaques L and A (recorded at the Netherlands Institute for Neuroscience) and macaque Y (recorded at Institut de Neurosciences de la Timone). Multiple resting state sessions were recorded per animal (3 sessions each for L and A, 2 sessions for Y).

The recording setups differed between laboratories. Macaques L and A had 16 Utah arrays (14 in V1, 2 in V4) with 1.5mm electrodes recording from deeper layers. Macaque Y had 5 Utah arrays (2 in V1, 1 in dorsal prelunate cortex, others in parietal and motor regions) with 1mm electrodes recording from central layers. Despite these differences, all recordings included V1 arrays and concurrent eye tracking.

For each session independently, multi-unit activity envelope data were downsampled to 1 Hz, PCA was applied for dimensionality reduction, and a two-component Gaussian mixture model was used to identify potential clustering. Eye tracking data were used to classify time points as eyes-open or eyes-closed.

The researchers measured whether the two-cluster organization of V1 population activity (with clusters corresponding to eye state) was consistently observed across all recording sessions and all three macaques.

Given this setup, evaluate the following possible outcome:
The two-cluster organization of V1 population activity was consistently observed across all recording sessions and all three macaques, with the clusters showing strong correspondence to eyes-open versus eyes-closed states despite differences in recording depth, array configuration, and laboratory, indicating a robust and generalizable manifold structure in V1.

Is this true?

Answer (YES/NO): YES